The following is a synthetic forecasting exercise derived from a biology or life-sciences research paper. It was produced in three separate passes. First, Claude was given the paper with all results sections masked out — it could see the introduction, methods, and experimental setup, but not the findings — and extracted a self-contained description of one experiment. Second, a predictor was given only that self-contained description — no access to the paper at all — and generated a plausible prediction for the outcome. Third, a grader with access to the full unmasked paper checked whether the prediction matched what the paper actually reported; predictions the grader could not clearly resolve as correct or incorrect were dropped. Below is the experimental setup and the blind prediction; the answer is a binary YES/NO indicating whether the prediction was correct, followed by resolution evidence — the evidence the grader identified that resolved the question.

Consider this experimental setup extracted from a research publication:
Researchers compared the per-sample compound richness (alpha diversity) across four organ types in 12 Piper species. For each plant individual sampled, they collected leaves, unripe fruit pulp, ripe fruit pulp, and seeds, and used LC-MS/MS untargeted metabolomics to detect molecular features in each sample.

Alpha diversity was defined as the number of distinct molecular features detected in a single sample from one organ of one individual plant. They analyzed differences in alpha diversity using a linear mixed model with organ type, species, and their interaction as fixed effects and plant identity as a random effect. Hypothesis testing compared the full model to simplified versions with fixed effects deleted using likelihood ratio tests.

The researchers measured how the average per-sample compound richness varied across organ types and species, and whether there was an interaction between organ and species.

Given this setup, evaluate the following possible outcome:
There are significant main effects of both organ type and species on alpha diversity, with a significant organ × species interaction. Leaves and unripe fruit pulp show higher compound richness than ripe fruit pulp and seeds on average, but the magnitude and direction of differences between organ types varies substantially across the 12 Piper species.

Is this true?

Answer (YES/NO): NO